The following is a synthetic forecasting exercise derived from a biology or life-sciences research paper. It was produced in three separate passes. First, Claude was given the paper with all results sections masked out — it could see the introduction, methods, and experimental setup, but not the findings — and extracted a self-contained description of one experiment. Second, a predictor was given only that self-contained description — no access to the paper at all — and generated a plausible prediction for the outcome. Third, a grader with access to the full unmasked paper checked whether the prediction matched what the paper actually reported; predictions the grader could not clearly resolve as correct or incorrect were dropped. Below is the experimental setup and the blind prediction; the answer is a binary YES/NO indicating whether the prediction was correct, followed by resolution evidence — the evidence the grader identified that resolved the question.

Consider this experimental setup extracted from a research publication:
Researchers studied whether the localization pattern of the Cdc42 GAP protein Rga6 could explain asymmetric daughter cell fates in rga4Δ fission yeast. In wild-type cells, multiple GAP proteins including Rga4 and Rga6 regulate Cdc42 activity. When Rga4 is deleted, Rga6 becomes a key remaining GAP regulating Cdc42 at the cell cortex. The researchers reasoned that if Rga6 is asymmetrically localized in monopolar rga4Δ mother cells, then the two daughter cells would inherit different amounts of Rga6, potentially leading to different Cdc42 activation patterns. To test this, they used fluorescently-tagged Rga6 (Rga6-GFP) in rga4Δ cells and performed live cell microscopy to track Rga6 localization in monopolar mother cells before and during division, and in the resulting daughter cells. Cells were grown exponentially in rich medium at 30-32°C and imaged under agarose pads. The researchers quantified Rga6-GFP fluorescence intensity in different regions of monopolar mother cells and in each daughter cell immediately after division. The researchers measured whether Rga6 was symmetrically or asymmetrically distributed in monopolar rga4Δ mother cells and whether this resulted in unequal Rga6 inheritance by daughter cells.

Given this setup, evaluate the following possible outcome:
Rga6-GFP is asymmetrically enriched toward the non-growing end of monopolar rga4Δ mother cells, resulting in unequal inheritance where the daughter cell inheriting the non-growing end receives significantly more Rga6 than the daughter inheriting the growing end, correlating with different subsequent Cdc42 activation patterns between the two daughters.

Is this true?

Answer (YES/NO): NO